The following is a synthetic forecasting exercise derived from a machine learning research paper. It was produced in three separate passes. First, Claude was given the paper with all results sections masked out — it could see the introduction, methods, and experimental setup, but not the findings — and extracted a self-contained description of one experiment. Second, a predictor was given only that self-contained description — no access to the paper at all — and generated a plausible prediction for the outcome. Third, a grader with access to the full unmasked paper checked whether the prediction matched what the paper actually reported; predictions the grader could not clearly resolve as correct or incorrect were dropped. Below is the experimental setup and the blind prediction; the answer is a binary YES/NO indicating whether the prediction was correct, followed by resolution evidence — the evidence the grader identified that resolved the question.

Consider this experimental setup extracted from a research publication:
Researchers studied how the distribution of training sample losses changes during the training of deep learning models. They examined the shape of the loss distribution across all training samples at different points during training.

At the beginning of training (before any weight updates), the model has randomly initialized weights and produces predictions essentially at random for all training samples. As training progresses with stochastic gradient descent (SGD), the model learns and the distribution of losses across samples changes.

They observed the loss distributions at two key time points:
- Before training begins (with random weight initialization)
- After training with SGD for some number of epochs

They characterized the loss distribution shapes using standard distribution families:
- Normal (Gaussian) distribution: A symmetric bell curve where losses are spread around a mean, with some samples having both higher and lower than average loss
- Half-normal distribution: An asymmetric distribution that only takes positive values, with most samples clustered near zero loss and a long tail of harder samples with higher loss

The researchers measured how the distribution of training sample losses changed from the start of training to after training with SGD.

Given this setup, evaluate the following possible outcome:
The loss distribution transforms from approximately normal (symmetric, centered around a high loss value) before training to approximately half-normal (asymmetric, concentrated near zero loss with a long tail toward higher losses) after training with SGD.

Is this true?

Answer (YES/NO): YES